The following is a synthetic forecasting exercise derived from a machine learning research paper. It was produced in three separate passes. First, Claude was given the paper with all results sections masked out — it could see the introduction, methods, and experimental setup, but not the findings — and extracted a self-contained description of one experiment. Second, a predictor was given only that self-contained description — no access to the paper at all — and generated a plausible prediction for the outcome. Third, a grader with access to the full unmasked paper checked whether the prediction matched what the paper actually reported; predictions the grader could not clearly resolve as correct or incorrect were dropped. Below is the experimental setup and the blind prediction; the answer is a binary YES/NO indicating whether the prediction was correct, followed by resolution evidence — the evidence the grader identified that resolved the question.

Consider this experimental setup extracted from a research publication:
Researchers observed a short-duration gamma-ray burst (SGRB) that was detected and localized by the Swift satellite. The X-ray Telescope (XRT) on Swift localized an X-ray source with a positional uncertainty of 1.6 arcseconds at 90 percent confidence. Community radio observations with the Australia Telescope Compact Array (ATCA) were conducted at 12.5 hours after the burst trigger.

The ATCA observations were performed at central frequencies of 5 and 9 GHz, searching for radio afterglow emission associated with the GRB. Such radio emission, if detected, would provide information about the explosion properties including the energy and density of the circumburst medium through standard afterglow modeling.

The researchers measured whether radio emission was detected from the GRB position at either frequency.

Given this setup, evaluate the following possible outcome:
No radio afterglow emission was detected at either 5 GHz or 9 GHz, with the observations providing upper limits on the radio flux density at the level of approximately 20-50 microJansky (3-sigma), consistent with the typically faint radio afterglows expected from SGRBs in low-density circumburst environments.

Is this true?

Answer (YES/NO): NO